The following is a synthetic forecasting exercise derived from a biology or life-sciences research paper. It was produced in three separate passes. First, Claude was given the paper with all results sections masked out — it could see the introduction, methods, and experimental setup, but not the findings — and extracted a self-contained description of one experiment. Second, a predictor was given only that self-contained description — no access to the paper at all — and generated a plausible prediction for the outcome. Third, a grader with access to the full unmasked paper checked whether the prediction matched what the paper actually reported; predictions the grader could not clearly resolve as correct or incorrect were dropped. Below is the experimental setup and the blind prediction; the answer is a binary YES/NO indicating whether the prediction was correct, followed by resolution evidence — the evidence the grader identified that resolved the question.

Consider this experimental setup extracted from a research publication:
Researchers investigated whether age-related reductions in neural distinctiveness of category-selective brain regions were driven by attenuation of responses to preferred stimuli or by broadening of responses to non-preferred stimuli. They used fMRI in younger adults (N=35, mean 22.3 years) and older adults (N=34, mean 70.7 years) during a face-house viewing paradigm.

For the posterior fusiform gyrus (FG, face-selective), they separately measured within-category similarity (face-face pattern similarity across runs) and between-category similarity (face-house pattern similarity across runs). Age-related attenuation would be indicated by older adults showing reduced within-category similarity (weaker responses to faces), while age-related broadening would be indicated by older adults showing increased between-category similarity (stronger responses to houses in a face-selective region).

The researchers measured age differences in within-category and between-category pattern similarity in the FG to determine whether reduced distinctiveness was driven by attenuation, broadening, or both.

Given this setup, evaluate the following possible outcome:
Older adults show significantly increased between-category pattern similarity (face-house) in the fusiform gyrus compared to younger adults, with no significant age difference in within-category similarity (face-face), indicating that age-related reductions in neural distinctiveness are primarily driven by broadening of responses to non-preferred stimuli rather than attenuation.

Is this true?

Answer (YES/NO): NO